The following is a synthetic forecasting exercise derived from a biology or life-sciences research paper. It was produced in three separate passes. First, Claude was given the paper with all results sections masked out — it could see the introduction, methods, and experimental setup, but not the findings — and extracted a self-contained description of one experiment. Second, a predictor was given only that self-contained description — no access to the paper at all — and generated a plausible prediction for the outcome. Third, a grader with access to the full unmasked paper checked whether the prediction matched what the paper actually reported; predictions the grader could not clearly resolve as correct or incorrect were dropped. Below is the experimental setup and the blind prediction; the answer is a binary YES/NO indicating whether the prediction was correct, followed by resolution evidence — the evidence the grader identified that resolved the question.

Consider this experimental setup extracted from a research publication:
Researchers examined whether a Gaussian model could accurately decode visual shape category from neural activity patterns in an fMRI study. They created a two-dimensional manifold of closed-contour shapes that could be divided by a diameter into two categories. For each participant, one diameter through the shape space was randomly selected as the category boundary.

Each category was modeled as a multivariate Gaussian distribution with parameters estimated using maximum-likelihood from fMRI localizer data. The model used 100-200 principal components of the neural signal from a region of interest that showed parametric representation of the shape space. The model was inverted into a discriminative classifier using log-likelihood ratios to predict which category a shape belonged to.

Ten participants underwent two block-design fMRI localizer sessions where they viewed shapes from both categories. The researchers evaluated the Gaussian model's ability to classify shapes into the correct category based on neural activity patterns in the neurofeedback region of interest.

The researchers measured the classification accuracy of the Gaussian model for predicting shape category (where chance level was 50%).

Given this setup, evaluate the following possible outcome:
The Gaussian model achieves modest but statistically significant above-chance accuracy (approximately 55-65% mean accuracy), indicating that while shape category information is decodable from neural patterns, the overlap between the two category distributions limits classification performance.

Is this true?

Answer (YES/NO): NO